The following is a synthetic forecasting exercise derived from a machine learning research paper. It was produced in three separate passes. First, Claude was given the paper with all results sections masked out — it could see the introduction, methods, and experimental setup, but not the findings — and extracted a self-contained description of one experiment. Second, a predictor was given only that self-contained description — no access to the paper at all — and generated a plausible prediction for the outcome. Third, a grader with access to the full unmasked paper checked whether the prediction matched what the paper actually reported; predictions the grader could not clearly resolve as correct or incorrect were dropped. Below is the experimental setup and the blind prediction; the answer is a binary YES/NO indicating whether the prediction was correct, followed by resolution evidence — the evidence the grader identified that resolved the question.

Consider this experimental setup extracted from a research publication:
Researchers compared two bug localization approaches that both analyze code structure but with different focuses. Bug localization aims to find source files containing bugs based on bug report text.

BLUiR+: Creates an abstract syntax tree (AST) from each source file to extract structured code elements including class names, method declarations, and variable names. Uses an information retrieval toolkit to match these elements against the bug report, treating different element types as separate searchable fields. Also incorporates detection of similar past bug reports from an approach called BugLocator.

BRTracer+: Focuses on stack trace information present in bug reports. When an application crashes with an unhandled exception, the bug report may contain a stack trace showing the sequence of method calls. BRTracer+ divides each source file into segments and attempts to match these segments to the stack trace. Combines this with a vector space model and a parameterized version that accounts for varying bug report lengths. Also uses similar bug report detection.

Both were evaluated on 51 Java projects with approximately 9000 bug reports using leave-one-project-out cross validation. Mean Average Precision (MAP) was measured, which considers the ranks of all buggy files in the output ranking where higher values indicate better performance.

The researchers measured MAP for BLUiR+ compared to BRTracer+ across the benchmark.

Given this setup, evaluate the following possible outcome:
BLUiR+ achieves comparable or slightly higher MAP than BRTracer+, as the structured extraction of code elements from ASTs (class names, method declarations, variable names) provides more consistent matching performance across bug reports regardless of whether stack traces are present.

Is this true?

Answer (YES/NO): YES